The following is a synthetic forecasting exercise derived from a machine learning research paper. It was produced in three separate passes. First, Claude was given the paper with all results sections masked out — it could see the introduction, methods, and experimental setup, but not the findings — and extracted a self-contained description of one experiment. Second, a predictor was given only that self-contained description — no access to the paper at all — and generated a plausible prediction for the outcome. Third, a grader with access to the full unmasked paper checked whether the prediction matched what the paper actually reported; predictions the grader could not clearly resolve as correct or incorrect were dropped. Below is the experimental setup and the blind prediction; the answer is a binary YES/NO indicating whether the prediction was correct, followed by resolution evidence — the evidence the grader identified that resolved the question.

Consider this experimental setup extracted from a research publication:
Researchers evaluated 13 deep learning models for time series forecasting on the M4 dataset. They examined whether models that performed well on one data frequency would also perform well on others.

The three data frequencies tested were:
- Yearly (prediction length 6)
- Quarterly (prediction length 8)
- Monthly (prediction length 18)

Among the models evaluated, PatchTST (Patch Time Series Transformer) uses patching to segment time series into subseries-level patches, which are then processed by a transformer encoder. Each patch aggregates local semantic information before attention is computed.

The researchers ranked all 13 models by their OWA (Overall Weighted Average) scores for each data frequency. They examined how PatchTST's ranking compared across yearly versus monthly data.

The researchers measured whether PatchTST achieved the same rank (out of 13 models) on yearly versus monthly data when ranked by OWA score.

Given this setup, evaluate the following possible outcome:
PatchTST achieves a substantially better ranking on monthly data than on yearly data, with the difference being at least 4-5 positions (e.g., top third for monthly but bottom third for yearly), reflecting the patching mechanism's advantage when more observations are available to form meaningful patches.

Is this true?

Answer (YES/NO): NO